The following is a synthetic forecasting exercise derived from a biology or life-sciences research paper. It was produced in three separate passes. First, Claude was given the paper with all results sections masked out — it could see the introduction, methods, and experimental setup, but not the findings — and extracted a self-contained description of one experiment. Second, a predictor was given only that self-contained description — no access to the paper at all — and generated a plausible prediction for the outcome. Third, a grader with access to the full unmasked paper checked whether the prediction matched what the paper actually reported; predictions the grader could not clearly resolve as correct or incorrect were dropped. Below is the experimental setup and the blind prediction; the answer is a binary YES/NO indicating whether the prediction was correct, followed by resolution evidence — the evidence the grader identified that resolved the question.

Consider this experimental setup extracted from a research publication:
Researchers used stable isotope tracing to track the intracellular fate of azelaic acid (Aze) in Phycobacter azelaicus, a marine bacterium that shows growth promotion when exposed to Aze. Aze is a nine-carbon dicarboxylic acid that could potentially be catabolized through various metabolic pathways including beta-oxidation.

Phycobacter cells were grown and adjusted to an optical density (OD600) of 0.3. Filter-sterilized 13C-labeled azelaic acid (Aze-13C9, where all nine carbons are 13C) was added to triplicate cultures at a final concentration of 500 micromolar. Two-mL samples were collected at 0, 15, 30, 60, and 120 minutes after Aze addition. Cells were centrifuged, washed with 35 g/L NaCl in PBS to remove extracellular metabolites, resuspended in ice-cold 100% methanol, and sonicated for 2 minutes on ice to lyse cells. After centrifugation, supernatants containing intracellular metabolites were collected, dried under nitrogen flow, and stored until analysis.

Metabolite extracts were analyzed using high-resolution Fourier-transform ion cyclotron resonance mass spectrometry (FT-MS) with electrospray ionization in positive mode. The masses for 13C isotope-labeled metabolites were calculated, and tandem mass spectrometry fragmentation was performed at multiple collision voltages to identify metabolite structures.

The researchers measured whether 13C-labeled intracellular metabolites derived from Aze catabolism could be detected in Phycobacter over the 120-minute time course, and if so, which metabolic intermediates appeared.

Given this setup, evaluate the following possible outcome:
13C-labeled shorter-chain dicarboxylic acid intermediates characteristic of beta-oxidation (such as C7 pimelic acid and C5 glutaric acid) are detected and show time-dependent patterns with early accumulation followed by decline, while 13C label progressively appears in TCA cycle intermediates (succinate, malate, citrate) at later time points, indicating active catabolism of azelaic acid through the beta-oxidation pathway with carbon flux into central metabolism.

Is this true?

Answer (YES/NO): NO